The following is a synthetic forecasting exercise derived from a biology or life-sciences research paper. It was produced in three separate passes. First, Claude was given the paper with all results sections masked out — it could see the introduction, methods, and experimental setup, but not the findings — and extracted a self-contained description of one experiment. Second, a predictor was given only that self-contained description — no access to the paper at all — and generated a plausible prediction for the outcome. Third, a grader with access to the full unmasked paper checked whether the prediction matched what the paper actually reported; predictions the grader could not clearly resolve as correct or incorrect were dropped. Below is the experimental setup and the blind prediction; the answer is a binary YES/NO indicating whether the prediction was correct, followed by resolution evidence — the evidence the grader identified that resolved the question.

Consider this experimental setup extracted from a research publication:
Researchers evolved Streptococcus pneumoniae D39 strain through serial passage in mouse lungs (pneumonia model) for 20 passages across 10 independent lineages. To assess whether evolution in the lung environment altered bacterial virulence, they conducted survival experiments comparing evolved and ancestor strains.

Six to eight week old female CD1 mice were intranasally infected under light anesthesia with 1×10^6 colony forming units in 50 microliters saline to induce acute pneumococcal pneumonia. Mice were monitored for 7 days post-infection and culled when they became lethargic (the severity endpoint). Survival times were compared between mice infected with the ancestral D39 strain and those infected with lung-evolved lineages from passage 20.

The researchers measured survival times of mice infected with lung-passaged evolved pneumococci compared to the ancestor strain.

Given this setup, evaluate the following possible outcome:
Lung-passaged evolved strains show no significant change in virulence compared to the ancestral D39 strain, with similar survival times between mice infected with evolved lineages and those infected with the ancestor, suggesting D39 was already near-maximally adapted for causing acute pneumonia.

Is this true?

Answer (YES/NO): NO